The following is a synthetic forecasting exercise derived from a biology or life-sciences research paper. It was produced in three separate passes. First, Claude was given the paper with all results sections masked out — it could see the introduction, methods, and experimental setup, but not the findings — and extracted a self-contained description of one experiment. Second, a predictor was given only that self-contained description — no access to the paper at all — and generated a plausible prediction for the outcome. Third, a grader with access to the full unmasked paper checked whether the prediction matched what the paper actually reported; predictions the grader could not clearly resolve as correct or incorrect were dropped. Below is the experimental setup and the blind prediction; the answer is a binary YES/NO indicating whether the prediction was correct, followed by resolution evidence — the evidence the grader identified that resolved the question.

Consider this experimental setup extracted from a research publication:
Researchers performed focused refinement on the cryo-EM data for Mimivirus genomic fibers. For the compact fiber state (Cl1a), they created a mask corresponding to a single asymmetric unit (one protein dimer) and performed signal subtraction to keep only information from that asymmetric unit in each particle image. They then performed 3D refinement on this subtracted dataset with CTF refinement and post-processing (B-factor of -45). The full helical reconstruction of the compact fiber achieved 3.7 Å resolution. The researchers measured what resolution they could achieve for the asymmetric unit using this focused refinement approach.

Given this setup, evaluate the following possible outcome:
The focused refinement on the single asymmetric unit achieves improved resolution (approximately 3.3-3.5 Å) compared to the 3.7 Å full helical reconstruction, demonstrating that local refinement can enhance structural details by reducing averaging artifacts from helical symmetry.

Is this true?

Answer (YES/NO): YES